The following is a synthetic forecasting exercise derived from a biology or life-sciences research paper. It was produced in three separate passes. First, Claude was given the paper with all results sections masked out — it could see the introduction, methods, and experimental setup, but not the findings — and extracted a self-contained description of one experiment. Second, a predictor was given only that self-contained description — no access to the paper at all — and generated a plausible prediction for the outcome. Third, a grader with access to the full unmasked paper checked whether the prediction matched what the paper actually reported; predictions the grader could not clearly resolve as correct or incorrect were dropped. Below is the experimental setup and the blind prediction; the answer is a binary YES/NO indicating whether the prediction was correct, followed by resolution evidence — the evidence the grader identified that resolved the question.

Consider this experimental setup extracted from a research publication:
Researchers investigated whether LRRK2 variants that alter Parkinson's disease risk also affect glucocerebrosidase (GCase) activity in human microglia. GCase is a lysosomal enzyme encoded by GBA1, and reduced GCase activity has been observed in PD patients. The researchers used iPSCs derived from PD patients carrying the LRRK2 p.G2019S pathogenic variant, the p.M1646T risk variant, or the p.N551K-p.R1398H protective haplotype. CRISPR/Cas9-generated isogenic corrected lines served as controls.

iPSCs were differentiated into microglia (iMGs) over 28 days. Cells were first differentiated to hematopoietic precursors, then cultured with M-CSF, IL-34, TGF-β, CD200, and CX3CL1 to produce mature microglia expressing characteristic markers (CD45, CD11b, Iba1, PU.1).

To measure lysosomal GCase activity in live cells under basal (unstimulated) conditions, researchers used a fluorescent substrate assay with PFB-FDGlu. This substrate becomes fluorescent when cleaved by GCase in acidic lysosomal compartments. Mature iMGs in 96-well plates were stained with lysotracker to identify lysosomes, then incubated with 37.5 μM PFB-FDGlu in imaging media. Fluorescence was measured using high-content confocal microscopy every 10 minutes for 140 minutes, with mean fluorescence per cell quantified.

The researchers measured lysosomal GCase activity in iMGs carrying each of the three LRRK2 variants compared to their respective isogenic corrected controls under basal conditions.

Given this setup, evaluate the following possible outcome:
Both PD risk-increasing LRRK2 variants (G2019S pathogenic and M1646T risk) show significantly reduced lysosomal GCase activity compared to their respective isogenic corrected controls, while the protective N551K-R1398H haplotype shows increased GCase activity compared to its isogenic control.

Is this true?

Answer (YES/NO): NO